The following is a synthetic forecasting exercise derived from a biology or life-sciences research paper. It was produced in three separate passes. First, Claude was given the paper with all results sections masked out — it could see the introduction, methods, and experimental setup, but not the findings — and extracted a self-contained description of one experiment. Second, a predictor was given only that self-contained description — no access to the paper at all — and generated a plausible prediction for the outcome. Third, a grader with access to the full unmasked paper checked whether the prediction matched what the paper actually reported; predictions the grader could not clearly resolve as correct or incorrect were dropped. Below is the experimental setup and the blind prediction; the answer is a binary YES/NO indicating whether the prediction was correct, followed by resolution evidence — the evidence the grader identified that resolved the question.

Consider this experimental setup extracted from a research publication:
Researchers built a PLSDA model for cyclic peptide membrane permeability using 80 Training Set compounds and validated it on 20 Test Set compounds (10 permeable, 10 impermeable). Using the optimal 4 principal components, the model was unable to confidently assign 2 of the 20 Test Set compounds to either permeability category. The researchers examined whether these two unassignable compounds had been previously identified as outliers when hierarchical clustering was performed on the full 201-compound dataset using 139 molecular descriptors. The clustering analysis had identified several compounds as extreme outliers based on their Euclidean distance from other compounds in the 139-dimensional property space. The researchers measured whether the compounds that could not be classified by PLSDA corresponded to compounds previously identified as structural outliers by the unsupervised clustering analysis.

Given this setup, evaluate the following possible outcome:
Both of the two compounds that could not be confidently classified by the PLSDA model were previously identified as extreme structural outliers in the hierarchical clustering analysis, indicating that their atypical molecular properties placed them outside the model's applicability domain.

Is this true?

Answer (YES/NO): YES